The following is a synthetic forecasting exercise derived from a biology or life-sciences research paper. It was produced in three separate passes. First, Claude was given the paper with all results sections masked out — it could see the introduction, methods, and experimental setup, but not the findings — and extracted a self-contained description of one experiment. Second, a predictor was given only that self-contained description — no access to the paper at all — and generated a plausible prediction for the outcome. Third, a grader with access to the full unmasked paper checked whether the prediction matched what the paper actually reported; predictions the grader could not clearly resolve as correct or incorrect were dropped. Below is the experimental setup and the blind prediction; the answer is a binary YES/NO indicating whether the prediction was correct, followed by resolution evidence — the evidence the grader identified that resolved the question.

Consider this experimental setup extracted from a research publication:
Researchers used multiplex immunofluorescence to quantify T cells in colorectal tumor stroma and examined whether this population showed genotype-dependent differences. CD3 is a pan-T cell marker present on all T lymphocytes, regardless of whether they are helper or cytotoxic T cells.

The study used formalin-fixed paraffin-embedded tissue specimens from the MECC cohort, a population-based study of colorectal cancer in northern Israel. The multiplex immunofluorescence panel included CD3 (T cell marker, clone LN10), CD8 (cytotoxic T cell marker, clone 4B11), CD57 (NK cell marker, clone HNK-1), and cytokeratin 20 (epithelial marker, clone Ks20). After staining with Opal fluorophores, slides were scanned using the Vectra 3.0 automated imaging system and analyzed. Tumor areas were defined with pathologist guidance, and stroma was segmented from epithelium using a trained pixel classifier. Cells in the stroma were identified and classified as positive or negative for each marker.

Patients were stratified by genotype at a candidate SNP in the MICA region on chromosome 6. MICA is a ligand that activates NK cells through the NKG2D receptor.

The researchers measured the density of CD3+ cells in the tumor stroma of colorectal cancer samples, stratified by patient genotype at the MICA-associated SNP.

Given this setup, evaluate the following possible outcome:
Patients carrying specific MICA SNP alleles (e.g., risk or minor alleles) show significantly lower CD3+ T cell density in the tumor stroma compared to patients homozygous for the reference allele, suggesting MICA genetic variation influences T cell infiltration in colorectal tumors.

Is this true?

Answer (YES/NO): NO